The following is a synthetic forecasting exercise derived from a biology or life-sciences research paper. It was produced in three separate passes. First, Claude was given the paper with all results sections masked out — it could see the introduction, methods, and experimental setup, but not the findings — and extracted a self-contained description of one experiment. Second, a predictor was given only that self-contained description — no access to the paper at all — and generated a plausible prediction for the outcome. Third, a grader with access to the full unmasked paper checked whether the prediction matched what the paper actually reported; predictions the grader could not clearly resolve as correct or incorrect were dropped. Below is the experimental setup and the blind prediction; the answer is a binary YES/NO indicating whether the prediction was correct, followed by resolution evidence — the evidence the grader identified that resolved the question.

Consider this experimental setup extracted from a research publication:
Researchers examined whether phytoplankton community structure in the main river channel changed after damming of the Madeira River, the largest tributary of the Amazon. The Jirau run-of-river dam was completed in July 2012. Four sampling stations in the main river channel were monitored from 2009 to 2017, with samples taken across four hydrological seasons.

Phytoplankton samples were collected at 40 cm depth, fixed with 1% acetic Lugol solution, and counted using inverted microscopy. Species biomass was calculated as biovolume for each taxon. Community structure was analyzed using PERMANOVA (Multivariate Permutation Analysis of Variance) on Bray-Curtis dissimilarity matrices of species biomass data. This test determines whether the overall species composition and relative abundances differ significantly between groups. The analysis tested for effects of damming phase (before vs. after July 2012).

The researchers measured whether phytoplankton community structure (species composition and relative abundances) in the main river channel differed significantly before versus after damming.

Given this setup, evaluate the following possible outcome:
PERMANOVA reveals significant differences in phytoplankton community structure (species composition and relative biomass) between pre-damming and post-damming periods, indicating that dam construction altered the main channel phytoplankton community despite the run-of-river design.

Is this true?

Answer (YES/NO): YES